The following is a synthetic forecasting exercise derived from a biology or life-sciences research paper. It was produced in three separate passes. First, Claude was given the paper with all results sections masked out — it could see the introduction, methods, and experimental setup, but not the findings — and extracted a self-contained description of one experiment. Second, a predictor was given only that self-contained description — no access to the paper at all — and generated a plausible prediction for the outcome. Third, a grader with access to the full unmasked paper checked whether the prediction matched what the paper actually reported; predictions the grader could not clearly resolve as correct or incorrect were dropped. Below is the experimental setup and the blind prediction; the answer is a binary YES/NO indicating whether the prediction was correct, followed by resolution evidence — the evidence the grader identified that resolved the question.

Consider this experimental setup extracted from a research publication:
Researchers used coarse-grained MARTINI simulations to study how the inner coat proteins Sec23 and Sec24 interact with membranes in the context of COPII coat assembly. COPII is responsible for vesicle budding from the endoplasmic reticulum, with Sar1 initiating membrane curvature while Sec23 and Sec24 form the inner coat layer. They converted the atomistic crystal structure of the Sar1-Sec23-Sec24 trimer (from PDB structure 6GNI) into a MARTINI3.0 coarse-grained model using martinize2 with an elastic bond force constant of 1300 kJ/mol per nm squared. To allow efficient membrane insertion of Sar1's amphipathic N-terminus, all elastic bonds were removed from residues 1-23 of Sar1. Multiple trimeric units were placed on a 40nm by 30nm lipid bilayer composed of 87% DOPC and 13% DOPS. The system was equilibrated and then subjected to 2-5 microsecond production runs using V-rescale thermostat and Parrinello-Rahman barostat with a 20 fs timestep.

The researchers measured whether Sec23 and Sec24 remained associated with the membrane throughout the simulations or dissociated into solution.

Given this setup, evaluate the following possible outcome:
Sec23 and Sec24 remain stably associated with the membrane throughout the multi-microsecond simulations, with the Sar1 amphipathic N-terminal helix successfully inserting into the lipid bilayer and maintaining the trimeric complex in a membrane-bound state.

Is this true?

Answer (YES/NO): YES